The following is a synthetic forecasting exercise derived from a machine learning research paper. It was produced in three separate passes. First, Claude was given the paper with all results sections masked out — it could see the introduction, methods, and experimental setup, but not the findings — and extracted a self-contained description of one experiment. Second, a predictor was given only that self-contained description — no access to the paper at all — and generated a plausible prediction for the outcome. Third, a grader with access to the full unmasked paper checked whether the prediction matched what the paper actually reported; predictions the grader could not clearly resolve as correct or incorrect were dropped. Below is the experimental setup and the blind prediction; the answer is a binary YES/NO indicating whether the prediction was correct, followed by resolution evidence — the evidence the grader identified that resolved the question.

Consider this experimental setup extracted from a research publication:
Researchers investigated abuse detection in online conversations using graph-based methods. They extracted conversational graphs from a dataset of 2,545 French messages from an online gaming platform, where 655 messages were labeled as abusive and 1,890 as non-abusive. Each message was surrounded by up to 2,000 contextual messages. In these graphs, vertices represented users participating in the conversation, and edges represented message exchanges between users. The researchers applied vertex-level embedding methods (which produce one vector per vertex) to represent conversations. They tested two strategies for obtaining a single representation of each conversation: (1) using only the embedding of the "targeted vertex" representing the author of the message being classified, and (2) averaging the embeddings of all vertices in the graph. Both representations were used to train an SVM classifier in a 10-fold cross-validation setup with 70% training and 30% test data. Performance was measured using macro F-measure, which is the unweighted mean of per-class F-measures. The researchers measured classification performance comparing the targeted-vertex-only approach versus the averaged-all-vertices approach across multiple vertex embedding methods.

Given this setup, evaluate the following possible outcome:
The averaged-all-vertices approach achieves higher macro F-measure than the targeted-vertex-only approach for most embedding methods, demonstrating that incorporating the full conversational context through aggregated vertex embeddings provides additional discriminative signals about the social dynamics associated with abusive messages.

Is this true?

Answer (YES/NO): NO